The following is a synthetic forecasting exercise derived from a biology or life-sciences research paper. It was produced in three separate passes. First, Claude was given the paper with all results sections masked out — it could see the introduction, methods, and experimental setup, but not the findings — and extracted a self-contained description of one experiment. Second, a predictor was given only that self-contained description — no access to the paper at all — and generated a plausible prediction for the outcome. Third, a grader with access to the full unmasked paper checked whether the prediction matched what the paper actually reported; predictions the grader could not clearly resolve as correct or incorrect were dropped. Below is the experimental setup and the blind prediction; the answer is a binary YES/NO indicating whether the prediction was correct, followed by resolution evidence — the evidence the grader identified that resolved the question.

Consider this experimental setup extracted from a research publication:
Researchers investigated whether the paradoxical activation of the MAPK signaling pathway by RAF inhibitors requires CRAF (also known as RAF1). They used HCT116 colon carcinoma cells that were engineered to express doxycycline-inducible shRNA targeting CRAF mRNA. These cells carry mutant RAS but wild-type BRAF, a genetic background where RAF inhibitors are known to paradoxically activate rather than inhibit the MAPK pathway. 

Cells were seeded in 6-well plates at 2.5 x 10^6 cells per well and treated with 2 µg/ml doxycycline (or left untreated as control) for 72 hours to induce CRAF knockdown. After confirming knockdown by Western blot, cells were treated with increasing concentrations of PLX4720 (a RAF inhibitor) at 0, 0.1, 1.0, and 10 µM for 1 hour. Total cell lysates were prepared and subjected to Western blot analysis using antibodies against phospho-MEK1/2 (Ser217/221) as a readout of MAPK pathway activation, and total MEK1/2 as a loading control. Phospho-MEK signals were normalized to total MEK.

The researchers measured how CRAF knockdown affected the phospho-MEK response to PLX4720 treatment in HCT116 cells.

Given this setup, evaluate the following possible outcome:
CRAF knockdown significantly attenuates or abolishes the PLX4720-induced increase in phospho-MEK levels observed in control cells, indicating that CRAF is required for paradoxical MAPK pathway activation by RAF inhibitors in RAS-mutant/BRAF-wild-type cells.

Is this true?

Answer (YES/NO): YES